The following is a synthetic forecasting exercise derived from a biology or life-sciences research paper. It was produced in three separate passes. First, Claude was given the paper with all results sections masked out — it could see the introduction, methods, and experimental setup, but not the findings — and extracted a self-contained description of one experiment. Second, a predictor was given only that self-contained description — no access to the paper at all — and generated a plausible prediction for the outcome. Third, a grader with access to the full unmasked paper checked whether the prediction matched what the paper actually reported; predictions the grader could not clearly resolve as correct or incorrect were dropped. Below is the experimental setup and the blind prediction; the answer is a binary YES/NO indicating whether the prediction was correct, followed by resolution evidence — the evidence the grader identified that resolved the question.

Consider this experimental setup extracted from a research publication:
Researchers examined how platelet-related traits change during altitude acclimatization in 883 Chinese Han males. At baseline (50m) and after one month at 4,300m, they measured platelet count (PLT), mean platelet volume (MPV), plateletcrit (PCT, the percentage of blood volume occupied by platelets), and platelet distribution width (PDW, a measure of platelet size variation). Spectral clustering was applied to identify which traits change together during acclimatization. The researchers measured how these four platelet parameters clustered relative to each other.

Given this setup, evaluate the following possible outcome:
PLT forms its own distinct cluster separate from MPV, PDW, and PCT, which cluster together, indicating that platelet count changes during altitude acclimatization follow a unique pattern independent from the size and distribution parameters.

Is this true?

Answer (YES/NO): NO